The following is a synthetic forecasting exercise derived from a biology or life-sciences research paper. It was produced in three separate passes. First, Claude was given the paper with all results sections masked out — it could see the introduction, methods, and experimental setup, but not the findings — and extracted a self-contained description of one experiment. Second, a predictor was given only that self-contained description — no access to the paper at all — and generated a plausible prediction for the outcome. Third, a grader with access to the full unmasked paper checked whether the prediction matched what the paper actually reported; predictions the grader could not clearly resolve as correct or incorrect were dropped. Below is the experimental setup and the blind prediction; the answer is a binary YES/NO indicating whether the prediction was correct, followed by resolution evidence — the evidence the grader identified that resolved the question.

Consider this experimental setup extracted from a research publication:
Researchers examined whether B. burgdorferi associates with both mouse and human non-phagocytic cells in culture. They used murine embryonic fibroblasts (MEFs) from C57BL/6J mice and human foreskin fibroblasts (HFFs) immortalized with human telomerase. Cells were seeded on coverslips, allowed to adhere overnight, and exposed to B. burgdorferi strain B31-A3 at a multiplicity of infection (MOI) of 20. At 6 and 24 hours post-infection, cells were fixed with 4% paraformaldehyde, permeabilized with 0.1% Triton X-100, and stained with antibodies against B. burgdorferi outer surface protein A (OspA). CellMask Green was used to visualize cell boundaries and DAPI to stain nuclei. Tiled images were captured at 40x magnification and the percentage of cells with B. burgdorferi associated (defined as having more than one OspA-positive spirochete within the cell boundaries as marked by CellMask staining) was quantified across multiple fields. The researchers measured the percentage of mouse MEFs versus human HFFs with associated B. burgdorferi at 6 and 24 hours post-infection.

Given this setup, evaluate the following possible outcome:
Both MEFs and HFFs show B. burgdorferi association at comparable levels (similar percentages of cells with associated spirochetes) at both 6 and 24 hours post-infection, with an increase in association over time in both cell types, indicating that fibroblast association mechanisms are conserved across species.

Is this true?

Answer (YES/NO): NO